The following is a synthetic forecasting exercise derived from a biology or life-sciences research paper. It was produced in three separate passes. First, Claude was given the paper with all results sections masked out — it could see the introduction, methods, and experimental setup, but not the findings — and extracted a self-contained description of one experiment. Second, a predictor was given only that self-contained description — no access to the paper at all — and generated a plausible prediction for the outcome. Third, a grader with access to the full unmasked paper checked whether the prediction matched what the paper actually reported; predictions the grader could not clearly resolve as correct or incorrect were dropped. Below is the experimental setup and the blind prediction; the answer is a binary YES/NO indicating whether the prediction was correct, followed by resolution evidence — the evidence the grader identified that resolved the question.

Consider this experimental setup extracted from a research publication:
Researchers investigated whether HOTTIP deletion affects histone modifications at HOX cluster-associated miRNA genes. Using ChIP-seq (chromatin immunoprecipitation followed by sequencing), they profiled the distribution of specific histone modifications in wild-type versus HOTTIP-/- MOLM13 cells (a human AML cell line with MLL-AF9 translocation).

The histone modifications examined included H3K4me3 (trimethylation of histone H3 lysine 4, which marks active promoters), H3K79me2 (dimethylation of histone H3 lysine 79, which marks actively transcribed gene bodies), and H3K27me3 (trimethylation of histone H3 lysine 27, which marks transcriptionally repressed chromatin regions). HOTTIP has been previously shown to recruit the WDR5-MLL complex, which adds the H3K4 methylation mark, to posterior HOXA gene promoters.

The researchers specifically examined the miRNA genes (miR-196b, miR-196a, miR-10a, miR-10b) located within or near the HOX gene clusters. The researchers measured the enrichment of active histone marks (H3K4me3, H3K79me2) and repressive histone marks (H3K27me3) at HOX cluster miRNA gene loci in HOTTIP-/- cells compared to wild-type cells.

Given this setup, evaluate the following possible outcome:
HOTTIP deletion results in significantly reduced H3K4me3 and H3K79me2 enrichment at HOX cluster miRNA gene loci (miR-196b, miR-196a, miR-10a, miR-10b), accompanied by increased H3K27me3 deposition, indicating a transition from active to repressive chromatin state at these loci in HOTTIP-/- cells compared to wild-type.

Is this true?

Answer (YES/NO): YES